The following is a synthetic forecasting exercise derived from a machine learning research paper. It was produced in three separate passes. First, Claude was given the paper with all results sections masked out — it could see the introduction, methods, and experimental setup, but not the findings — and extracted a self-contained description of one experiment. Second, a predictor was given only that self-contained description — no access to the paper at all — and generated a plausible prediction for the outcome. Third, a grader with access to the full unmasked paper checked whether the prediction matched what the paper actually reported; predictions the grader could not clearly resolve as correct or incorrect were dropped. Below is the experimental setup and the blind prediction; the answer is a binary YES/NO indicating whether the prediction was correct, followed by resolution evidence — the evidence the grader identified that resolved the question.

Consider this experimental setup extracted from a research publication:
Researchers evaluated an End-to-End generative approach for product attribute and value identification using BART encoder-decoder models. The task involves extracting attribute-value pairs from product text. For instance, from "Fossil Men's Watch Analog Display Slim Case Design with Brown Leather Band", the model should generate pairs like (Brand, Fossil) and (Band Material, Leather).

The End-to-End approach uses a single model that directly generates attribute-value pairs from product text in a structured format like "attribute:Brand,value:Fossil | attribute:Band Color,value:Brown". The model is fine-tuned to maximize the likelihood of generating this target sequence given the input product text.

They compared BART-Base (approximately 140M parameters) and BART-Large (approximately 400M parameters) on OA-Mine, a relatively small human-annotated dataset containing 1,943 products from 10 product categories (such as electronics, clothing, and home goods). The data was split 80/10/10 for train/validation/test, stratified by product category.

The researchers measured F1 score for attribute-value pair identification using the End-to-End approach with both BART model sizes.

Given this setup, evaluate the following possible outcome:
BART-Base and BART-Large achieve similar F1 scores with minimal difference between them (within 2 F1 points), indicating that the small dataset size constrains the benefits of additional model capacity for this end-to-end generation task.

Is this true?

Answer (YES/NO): YES